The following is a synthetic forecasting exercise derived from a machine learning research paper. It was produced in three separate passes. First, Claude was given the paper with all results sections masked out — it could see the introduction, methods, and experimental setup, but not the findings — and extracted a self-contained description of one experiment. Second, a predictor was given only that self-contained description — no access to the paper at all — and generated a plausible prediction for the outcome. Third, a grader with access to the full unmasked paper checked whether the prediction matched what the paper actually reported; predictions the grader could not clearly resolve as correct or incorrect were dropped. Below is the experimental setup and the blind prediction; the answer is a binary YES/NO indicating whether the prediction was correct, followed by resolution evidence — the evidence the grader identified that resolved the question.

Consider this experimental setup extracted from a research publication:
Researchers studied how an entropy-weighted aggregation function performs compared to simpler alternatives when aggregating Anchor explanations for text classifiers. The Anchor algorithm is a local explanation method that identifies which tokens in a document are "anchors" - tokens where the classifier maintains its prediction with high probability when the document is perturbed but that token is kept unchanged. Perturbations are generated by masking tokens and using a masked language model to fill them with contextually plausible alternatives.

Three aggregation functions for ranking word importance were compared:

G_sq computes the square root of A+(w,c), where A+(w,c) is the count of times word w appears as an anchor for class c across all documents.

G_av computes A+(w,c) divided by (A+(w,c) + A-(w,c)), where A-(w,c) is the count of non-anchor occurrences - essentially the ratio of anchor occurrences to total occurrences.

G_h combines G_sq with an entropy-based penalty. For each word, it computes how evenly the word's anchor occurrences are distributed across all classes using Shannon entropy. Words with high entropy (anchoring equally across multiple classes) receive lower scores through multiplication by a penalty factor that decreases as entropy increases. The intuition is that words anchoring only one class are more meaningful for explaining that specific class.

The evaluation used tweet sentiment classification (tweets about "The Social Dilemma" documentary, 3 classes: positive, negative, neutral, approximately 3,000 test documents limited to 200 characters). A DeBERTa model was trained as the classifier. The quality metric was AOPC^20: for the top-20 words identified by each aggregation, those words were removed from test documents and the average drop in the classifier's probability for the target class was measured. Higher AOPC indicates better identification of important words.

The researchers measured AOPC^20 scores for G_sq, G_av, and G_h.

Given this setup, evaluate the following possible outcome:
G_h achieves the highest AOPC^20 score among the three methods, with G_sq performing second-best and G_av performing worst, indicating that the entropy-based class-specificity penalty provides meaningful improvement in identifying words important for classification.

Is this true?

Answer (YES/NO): NO